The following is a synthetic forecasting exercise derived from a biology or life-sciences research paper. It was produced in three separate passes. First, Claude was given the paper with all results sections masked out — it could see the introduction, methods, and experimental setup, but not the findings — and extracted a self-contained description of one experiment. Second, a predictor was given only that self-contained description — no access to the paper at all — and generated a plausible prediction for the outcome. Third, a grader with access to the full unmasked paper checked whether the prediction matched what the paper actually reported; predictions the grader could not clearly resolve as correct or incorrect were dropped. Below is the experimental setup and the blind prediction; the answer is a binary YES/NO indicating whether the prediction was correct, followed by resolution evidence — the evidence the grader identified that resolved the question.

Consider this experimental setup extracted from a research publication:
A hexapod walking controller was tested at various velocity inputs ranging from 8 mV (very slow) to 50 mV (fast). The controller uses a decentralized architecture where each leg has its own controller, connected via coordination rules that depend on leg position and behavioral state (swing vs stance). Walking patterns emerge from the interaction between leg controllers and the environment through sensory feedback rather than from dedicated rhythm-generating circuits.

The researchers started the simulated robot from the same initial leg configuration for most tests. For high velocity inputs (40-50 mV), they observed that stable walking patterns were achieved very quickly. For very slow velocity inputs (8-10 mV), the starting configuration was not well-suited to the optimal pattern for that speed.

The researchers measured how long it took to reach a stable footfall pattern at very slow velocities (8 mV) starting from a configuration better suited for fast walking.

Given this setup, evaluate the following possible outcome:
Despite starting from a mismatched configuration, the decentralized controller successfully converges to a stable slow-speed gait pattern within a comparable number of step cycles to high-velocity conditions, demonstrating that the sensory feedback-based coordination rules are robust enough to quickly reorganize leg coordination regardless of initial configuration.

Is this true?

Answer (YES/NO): NO